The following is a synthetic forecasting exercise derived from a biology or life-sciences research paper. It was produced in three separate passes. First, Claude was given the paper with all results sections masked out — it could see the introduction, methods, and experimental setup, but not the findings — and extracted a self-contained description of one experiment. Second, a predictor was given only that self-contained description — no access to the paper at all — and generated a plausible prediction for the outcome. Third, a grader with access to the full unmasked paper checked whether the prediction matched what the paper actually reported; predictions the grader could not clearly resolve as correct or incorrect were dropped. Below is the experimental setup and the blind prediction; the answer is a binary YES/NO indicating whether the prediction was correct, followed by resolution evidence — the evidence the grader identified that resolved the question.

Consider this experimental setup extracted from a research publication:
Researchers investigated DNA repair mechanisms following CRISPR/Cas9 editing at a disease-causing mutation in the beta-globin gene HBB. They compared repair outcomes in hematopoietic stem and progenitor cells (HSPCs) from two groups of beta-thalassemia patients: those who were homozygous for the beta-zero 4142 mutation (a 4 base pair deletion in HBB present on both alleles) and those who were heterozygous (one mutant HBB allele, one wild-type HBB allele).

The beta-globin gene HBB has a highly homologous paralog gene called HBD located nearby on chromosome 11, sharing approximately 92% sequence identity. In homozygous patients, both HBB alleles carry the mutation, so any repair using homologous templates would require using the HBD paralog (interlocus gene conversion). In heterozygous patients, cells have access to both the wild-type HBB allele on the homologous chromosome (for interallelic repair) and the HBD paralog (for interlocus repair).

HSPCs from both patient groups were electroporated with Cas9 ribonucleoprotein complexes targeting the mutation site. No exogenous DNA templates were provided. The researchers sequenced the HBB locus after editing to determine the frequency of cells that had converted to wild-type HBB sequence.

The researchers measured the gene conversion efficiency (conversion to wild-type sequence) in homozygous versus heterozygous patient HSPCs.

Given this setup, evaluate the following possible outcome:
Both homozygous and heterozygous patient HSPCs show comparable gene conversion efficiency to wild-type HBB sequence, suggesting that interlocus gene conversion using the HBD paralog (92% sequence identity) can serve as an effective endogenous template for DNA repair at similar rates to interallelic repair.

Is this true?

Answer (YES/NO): NO